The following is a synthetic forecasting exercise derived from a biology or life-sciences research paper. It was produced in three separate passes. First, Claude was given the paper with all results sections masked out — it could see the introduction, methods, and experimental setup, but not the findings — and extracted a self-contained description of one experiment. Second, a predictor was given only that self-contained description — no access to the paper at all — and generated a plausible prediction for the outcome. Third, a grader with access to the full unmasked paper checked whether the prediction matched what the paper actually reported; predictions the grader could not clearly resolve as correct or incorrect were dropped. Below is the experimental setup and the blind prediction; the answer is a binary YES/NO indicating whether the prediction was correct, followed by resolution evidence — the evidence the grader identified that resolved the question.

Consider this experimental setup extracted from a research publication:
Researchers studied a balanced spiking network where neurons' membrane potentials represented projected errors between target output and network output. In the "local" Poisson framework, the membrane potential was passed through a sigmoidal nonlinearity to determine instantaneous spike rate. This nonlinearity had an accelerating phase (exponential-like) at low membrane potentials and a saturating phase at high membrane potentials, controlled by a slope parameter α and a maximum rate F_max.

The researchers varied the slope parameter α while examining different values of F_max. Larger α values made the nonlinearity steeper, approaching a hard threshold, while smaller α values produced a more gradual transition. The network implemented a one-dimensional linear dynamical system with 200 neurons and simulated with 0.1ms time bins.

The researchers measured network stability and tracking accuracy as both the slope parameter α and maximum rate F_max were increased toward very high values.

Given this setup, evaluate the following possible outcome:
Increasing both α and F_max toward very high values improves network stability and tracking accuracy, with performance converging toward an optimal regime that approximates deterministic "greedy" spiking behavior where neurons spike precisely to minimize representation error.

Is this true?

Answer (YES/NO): NO